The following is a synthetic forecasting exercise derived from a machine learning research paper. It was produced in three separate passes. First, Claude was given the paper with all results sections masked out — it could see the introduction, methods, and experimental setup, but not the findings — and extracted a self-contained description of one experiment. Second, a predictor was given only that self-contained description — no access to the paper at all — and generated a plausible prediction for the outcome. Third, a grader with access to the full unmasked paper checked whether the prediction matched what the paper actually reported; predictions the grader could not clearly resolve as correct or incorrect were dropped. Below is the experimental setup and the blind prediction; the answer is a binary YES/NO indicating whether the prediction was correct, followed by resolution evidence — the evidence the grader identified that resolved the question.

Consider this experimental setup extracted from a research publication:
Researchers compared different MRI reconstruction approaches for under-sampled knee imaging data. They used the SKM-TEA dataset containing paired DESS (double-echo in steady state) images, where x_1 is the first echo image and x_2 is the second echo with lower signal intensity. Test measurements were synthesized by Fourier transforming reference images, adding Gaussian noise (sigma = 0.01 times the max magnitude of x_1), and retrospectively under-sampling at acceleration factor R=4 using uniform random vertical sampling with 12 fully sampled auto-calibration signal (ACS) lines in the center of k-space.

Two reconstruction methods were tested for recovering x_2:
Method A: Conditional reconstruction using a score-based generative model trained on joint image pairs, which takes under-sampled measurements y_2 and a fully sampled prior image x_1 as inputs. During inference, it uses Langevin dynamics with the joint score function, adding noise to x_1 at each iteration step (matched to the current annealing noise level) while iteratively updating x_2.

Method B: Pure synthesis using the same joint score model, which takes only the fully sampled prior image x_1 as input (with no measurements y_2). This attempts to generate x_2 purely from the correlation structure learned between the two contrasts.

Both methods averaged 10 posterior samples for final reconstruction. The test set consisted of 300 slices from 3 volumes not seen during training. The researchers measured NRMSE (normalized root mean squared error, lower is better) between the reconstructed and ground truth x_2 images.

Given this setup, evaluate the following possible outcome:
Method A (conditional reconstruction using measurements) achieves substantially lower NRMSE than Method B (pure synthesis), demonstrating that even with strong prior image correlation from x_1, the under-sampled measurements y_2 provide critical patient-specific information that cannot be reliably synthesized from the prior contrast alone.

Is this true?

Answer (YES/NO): YES